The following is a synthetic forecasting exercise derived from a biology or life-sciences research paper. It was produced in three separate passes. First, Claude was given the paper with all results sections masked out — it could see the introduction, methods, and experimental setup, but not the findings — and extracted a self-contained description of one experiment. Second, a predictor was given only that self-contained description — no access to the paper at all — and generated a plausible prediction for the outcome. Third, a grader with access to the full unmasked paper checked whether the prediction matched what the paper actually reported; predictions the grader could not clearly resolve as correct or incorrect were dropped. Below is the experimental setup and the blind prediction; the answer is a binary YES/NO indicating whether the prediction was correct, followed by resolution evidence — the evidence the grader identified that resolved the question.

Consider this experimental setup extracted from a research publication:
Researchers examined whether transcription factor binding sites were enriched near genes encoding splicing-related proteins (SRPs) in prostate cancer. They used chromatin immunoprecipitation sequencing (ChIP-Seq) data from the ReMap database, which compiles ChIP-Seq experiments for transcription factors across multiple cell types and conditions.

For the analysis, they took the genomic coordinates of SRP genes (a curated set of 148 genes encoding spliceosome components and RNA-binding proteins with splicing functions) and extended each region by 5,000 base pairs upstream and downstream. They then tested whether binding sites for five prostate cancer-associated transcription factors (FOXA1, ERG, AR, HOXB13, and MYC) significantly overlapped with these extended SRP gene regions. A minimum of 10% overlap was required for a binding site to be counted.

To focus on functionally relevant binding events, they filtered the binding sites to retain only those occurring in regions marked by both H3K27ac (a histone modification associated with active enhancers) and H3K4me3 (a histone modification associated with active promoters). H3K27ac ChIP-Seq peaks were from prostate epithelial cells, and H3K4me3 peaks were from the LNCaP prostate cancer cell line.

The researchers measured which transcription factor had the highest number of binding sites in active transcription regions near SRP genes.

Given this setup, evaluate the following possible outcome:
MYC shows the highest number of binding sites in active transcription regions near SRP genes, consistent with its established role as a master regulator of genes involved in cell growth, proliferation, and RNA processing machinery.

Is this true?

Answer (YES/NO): NO